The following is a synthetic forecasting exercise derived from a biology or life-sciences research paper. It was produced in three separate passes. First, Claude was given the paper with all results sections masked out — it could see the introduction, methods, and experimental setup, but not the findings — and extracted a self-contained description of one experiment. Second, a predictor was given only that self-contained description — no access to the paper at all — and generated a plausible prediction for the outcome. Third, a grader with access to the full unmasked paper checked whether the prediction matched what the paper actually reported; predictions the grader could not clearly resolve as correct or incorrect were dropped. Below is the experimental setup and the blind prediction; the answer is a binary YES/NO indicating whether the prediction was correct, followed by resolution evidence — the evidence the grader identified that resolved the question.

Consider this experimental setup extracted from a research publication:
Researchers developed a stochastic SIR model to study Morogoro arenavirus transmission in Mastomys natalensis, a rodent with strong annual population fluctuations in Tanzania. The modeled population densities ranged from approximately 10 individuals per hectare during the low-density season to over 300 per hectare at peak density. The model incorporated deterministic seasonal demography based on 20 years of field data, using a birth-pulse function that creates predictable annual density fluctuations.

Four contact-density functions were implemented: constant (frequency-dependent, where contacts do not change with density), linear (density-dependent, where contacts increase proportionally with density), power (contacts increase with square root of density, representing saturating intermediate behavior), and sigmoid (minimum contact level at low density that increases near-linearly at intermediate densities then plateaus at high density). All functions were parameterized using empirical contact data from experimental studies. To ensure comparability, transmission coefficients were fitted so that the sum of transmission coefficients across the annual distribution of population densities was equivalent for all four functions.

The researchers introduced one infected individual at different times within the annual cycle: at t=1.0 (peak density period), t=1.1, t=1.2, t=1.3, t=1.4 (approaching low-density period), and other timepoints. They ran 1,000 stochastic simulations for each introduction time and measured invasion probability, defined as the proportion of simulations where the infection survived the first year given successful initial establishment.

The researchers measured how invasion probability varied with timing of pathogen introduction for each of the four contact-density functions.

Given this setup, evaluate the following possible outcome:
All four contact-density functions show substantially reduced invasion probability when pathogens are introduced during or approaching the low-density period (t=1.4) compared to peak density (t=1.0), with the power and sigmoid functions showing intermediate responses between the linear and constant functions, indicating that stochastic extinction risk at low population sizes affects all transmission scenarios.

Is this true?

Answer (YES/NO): NO